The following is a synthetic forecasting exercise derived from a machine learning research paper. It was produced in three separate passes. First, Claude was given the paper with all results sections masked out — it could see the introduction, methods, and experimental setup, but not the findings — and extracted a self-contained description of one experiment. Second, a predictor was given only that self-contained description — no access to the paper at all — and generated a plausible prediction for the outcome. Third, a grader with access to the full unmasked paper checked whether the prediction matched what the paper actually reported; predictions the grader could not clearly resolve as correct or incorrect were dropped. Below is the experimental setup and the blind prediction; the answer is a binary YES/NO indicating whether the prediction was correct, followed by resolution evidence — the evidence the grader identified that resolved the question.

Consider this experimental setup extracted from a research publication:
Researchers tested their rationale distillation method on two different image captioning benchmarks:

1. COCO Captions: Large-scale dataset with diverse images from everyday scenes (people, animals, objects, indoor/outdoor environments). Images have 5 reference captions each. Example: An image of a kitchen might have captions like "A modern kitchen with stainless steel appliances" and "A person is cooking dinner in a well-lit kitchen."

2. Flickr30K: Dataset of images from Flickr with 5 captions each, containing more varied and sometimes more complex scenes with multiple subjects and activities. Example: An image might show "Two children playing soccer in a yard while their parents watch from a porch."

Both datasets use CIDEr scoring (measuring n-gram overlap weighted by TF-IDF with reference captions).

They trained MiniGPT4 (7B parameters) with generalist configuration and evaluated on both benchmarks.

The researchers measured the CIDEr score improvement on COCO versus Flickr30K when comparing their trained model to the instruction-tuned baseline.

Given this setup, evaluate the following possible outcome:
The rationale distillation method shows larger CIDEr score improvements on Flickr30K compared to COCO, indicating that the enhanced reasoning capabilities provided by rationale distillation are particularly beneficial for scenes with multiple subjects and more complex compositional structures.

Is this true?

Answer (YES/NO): NO